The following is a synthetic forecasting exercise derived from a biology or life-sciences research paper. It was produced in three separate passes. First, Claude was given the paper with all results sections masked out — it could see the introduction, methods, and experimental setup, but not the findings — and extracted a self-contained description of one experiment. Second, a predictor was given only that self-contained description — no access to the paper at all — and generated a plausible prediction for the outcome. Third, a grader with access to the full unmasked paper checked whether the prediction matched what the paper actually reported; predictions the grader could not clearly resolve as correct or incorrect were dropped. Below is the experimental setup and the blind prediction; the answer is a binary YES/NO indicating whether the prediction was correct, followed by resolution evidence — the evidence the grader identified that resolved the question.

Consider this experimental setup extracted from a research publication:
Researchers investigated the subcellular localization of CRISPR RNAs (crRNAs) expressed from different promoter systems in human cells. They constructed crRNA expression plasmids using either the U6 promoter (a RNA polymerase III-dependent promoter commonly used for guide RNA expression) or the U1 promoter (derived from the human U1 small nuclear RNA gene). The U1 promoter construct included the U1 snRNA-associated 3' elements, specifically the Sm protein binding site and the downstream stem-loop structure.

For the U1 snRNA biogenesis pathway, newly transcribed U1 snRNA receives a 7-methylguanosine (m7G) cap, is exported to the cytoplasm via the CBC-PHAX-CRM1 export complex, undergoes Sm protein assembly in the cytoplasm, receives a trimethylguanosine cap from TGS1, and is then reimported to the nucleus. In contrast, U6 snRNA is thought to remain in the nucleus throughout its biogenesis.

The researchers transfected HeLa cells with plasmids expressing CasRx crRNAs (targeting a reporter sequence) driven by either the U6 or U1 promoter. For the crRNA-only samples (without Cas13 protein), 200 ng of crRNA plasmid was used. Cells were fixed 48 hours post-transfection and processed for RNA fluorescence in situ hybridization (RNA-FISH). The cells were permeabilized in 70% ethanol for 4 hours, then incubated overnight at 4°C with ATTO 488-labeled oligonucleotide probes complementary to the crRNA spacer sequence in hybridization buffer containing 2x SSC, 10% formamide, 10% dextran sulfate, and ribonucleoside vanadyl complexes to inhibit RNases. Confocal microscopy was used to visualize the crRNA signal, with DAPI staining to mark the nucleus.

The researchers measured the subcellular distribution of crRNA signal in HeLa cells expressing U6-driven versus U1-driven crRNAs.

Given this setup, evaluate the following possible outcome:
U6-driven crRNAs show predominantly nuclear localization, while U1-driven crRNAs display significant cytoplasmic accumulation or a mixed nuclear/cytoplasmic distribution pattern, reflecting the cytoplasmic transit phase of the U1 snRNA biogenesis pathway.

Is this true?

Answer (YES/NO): NO